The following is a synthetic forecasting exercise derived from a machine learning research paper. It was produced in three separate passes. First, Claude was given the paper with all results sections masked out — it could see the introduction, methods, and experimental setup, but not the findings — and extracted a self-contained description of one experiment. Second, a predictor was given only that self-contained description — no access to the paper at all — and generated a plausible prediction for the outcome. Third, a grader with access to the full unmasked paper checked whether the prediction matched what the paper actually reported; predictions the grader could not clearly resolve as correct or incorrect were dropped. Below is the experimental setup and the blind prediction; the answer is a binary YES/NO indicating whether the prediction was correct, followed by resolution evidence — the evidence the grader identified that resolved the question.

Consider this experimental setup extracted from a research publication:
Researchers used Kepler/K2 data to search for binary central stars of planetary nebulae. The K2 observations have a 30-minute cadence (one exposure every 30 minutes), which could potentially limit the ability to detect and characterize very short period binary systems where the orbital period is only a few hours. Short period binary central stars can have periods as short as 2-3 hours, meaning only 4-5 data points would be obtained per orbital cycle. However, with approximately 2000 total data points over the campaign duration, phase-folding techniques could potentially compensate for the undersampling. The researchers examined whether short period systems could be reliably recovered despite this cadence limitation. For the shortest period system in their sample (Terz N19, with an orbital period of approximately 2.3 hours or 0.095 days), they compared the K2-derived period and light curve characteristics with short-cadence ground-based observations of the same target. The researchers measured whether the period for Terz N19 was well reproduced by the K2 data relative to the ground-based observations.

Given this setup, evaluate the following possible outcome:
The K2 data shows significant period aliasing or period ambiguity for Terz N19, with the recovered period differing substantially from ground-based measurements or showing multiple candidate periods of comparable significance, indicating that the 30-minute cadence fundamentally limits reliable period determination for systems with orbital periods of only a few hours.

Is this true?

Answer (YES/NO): NO